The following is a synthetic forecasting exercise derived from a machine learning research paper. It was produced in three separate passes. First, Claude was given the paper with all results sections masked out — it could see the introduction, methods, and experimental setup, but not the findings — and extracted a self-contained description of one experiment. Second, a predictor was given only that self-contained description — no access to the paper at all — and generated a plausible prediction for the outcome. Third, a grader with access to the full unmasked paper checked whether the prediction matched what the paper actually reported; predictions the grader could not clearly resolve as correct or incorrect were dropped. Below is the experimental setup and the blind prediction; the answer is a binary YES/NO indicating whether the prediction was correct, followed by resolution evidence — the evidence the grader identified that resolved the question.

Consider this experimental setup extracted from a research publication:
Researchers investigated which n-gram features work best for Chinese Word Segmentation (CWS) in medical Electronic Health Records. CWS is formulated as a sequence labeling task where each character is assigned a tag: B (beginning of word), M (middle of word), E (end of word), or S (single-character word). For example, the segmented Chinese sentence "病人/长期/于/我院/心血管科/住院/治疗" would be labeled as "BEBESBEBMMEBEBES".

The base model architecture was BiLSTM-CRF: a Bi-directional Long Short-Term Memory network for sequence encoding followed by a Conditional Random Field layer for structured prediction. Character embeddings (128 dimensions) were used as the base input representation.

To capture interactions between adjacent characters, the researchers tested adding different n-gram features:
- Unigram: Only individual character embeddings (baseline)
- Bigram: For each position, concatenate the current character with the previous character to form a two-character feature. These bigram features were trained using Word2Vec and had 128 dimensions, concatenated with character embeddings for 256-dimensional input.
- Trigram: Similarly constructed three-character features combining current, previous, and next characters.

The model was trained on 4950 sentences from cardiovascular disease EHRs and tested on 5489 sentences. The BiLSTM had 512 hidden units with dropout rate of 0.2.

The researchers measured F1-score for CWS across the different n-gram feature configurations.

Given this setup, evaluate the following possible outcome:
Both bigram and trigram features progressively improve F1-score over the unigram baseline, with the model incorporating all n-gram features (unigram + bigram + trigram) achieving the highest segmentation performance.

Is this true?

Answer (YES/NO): NO